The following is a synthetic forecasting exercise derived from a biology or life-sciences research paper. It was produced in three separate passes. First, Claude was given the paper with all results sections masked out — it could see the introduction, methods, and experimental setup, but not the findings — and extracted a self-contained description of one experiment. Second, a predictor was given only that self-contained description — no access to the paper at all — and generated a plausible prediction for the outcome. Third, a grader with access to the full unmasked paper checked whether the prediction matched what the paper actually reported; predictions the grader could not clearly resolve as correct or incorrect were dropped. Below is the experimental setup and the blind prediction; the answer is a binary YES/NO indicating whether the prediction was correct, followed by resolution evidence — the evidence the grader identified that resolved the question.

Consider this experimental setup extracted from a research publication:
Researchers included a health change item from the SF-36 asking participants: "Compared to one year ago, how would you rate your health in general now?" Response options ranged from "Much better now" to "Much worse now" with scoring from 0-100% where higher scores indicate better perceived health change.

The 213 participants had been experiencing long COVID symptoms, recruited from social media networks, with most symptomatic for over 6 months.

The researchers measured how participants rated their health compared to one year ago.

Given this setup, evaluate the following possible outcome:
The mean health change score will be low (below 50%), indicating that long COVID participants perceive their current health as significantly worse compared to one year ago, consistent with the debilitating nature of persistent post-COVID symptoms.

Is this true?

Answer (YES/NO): YES